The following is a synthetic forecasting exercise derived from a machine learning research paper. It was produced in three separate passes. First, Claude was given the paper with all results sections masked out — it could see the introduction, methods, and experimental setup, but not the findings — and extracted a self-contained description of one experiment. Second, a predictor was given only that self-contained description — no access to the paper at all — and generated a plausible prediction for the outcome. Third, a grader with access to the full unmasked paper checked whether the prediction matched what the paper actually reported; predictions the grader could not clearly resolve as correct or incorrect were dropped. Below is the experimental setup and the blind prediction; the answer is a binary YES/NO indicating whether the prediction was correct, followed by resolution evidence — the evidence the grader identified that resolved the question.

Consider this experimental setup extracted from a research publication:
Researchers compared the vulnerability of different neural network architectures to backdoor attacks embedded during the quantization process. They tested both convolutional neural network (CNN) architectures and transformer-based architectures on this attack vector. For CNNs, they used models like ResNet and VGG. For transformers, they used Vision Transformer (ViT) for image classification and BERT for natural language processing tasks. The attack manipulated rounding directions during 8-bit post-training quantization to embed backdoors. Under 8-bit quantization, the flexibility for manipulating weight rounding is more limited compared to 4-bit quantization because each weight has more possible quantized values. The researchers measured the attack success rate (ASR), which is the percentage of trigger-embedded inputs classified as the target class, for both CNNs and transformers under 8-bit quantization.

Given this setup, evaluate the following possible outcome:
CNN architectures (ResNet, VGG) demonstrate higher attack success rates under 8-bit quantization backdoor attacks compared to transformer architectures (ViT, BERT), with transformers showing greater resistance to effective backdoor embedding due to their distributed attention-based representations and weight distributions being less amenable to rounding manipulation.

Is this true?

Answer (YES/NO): NO